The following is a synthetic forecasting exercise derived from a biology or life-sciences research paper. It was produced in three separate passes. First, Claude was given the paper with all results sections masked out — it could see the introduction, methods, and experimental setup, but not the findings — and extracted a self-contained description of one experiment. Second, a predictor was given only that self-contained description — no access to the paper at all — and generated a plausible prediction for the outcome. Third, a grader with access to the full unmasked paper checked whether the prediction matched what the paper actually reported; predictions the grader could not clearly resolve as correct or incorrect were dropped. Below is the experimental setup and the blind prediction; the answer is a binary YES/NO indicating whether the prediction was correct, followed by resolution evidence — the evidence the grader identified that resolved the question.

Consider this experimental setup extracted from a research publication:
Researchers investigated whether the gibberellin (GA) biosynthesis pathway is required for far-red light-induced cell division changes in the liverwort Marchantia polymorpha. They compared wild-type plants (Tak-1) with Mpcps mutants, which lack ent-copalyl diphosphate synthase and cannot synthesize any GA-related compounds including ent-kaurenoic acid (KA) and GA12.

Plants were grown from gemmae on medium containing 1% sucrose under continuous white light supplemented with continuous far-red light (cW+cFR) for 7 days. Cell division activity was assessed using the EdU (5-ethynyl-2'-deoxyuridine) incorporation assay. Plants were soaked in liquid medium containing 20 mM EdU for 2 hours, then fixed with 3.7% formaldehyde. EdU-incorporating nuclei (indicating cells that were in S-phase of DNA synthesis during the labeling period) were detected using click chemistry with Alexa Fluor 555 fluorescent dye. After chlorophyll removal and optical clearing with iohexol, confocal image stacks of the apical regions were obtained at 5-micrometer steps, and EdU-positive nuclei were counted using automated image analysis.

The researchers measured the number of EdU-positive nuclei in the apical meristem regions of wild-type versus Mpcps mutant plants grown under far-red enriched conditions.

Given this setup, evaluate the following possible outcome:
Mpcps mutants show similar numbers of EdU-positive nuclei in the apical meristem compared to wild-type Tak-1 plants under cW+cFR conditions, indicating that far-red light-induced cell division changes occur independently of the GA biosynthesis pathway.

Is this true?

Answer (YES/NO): NO